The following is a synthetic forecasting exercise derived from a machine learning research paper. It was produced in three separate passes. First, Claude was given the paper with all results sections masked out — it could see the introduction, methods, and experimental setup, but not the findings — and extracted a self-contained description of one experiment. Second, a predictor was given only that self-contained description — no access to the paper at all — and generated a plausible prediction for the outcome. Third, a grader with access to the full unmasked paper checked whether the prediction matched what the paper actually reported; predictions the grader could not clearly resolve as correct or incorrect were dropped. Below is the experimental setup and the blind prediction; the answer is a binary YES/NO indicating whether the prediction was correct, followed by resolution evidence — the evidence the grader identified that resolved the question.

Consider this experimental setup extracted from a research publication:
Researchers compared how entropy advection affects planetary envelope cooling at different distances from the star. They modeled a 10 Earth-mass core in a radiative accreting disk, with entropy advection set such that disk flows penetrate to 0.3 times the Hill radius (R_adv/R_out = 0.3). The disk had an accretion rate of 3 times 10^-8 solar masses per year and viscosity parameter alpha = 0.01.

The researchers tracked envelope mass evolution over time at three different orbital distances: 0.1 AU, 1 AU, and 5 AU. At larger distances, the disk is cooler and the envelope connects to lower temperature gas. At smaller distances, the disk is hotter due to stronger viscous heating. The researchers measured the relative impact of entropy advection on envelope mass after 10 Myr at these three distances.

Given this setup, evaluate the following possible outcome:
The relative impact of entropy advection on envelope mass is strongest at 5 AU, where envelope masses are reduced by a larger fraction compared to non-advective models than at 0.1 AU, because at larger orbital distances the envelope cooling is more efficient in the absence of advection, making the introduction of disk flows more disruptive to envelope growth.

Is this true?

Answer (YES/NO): NO